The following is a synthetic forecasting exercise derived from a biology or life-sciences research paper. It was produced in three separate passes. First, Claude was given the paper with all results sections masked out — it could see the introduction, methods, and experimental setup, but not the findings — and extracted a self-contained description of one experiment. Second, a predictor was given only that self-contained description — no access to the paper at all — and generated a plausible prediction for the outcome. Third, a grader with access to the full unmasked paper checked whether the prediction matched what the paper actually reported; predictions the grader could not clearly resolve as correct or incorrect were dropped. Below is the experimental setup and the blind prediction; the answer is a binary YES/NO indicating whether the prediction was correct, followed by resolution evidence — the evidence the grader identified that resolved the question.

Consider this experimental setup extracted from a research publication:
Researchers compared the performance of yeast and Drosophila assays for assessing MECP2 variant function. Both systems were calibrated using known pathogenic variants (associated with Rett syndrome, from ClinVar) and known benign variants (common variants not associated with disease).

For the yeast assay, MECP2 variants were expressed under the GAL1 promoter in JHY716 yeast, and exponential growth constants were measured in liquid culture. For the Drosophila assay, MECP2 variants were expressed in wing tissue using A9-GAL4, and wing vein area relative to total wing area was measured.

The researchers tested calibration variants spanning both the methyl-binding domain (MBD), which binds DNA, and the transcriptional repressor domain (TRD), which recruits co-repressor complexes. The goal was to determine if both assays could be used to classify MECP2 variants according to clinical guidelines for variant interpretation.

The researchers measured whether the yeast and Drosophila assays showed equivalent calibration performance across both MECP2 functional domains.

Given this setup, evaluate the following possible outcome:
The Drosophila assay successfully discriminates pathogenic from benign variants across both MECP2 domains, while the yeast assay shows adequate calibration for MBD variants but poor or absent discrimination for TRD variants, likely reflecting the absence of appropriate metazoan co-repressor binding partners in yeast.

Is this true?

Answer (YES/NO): YES